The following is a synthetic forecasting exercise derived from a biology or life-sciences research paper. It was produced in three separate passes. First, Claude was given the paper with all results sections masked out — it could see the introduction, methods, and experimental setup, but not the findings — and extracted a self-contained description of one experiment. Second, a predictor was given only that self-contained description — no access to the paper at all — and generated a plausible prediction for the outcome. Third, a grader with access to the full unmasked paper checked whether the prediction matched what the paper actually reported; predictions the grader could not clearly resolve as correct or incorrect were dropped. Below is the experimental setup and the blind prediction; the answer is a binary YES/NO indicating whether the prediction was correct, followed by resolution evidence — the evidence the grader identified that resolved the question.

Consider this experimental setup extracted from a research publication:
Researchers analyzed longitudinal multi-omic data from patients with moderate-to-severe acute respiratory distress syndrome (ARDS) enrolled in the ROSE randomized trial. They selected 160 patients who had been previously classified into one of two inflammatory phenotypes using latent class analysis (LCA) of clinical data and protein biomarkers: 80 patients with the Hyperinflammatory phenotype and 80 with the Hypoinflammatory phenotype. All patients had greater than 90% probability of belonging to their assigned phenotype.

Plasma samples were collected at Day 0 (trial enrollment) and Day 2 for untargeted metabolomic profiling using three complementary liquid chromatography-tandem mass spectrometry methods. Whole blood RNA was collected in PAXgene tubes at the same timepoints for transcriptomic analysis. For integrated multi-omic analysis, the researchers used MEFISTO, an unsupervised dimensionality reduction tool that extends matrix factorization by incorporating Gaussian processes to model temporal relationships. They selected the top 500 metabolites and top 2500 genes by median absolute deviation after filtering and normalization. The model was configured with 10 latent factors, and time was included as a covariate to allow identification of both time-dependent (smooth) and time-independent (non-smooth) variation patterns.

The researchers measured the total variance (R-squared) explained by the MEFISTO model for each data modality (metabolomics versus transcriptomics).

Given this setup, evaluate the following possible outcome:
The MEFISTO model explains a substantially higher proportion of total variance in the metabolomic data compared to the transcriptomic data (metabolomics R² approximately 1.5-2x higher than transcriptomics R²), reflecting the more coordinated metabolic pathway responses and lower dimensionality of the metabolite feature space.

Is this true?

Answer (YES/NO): NO